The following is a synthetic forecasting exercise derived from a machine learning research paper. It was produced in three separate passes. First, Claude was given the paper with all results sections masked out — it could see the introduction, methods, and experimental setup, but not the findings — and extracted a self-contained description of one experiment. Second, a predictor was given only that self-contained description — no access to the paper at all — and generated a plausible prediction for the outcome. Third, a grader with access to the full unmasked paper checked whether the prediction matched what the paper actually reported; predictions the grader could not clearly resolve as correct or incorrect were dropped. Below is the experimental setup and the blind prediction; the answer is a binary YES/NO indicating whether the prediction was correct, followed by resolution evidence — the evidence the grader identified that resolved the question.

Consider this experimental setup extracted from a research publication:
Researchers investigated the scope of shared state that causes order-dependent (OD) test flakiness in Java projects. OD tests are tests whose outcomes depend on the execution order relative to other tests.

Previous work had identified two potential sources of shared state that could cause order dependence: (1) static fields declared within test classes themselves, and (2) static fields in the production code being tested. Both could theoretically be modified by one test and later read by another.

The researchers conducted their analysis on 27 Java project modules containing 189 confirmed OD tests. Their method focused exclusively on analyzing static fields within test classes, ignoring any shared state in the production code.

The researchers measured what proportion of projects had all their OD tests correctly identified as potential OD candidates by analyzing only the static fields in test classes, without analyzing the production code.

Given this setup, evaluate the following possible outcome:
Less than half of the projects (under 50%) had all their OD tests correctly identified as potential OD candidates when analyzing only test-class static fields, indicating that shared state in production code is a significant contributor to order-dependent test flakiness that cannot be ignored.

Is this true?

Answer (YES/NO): NO